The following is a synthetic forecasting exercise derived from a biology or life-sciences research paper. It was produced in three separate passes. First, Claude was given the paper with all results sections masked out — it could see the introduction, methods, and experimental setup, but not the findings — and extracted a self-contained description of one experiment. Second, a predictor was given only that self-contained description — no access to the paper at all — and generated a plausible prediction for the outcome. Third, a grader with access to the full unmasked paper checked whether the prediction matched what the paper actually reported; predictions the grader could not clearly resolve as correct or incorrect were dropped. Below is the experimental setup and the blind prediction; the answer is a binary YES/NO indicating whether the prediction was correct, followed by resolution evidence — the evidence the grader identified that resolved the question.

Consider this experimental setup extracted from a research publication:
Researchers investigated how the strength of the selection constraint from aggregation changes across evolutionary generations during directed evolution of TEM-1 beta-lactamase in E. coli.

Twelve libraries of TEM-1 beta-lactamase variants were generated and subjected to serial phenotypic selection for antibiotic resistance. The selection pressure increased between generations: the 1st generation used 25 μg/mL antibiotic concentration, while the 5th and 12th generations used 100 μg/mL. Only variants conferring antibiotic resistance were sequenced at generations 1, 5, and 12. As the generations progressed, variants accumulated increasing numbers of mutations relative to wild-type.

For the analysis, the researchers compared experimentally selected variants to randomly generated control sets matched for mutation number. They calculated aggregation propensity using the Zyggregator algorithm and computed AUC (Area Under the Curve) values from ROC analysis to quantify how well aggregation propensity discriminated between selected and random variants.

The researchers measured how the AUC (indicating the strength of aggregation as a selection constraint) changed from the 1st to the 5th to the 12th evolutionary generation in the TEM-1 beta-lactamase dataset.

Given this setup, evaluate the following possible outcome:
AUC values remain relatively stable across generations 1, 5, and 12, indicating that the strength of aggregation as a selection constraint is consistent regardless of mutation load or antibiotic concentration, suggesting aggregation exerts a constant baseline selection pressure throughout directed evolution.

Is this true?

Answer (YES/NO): NO